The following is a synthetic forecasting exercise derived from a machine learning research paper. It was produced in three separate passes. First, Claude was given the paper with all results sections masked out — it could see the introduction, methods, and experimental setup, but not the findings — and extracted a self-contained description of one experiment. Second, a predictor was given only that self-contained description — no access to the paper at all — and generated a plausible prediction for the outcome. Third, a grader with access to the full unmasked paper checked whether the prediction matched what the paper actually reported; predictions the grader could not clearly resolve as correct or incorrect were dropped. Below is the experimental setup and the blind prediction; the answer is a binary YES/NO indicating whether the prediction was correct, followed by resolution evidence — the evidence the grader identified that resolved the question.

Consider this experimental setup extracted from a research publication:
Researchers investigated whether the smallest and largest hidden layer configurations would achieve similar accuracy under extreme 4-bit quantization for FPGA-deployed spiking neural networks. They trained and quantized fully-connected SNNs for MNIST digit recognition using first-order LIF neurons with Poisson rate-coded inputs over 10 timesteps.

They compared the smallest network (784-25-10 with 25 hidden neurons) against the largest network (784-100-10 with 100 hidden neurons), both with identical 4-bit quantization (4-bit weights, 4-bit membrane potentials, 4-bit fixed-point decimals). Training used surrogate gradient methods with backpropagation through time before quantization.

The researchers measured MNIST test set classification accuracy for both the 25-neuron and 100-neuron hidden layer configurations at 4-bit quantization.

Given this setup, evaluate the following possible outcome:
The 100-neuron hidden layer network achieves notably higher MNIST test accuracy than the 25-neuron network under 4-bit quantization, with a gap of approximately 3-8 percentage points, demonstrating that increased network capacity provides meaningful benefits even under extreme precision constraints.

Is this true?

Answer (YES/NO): NO